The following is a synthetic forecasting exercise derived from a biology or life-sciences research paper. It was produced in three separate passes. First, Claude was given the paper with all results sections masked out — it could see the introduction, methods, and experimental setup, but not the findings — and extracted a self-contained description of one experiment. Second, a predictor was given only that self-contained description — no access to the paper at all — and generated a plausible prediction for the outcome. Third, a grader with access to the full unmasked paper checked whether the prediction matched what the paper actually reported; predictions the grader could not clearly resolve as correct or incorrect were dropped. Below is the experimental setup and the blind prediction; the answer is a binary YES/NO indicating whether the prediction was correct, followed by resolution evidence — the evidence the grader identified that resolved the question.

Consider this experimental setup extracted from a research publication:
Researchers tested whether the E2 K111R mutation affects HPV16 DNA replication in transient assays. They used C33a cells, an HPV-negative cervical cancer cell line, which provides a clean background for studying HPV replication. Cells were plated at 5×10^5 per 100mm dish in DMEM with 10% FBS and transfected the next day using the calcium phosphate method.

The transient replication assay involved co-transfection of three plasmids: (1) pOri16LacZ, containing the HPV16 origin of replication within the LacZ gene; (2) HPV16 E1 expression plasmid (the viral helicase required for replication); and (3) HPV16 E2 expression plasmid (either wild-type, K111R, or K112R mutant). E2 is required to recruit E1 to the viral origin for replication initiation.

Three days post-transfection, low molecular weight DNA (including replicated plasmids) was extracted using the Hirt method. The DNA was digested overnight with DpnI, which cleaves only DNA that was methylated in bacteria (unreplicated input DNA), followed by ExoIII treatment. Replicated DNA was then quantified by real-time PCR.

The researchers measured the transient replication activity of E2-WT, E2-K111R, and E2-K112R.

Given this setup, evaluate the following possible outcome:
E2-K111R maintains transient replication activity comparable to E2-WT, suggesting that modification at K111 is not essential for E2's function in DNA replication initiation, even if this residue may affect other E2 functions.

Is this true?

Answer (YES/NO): NO